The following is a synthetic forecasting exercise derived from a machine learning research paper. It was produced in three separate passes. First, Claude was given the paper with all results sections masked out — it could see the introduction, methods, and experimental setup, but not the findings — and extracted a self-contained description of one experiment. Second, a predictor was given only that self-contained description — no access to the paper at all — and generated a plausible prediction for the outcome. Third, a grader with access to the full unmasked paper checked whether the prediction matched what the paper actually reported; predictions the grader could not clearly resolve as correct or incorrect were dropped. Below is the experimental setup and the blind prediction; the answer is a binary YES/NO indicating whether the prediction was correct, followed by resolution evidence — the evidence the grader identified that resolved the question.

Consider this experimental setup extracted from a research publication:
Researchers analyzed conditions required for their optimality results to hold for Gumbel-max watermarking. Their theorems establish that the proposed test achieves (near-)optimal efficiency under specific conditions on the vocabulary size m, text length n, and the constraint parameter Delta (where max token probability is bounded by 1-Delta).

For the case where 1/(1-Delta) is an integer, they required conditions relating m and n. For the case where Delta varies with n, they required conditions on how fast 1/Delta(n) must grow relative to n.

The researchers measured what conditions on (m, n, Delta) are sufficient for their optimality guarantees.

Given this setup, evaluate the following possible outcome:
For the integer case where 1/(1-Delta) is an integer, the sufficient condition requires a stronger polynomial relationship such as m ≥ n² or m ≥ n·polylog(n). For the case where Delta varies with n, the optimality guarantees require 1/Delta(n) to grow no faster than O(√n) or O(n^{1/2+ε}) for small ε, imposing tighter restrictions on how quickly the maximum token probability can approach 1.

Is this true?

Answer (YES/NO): NO